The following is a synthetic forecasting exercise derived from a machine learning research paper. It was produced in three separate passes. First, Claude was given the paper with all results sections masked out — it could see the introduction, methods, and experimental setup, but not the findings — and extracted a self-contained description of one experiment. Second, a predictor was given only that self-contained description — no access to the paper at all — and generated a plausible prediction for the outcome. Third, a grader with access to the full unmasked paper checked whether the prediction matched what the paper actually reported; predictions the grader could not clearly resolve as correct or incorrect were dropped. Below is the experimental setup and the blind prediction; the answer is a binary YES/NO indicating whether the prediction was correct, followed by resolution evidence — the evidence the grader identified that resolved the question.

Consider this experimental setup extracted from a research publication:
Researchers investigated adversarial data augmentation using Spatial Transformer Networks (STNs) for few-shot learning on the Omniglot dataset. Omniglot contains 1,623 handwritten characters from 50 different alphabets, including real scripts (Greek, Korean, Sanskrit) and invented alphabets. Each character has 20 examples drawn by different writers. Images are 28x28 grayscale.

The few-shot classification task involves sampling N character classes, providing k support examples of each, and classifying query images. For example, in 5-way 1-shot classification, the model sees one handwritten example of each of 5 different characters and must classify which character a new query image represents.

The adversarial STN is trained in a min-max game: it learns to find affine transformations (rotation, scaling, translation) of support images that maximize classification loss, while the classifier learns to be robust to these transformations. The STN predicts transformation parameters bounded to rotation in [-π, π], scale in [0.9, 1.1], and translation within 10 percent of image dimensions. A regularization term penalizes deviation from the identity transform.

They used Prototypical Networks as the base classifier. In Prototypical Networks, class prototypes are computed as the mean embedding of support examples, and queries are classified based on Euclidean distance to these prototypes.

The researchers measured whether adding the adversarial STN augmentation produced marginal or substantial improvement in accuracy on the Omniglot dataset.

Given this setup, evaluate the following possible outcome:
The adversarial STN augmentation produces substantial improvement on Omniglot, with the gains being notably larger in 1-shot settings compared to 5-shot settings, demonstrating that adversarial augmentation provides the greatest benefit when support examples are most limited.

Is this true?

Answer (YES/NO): NO